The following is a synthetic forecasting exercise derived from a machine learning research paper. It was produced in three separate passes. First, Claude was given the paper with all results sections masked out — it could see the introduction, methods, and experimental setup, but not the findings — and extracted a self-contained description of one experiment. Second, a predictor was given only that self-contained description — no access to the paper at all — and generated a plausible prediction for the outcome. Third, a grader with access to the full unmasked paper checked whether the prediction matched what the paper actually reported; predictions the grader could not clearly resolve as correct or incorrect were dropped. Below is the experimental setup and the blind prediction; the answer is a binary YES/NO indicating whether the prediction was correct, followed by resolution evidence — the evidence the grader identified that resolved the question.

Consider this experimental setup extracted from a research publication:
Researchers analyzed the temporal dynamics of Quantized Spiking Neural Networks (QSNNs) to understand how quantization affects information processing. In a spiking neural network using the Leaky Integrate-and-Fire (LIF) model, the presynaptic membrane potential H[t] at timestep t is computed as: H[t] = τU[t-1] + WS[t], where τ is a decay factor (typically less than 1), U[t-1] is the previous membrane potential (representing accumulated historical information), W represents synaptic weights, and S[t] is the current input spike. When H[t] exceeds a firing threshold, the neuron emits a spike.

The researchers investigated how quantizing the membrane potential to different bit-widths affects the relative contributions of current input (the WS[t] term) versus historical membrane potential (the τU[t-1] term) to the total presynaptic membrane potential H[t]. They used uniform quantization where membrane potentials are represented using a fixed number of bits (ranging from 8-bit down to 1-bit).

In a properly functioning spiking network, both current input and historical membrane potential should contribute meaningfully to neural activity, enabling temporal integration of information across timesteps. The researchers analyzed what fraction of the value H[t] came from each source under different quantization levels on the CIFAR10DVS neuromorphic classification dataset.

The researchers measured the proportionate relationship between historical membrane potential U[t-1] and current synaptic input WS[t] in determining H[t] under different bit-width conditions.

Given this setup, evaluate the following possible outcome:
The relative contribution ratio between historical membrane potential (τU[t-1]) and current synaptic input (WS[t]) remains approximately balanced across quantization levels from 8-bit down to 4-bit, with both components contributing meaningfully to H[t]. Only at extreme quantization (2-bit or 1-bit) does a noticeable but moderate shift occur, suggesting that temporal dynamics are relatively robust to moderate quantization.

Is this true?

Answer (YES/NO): NO